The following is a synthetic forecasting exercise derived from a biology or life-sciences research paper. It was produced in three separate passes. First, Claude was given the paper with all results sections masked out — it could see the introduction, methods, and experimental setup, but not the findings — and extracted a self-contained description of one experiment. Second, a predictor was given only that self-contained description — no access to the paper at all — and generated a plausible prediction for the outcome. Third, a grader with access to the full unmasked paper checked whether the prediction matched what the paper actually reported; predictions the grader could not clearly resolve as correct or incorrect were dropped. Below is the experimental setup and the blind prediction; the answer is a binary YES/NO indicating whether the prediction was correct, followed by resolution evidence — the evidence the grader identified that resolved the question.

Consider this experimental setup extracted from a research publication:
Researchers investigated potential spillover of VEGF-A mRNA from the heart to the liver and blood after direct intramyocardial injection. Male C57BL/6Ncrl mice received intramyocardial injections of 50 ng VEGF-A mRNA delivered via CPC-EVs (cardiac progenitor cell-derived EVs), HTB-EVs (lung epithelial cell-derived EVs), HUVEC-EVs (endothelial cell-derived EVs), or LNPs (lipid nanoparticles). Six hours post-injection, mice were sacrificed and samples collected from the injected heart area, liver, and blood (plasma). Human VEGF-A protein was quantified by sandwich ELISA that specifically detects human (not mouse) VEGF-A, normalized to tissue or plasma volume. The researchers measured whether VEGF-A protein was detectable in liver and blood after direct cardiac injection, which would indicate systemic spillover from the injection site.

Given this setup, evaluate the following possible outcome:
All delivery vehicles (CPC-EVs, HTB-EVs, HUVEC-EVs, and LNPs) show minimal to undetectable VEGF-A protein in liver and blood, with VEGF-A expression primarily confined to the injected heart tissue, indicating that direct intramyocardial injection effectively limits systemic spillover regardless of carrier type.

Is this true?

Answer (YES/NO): YES